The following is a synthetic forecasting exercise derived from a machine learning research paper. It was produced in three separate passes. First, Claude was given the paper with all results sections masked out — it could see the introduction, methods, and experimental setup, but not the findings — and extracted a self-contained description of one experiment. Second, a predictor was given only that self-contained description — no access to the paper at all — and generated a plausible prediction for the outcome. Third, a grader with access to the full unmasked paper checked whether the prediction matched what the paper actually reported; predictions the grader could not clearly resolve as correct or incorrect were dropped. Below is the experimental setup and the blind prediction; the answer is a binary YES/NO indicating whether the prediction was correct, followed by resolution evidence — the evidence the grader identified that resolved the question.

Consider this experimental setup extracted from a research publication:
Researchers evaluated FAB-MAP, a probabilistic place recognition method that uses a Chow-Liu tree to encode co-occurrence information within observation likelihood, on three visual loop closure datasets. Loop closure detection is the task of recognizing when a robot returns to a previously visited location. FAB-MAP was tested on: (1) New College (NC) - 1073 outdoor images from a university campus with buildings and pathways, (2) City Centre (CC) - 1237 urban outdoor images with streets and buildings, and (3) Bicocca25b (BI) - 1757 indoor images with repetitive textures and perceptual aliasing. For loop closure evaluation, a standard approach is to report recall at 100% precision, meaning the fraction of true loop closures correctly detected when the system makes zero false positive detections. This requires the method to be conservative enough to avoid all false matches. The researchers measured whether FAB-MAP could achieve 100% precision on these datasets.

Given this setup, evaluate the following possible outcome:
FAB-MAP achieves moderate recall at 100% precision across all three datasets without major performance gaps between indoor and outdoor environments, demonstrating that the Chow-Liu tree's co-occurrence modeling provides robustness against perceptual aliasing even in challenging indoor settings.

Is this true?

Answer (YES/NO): NO